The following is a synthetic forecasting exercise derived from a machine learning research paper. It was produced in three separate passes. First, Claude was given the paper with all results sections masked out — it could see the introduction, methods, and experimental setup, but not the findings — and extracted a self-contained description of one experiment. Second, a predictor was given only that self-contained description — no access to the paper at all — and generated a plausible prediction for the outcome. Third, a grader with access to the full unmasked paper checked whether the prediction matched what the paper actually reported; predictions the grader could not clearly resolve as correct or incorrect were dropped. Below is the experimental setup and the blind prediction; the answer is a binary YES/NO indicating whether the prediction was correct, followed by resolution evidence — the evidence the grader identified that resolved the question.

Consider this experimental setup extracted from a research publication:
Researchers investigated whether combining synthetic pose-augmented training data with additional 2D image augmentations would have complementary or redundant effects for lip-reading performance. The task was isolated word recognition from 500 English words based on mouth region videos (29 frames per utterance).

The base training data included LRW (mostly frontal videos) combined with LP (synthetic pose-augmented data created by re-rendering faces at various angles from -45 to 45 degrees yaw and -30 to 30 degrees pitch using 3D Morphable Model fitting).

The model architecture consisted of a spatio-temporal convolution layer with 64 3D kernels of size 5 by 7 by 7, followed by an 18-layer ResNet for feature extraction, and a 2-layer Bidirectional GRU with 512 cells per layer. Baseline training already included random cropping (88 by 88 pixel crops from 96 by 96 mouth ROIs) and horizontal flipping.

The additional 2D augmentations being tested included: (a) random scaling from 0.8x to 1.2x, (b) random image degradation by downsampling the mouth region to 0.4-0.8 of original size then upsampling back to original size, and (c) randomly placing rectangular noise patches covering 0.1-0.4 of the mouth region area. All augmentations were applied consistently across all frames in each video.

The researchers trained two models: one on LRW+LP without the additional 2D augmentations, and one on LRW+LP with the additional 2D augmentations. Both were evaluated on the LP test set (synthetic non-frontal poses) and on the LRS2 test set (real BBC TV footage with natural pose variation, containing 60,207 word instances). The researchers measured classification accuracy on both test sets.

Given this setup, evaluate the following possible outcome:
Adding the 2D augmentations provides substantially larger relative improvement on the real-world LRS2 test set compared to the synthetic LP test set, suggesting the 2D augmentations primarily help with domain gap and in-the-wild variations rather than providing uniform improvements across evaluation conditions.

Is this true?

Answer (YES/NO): YES